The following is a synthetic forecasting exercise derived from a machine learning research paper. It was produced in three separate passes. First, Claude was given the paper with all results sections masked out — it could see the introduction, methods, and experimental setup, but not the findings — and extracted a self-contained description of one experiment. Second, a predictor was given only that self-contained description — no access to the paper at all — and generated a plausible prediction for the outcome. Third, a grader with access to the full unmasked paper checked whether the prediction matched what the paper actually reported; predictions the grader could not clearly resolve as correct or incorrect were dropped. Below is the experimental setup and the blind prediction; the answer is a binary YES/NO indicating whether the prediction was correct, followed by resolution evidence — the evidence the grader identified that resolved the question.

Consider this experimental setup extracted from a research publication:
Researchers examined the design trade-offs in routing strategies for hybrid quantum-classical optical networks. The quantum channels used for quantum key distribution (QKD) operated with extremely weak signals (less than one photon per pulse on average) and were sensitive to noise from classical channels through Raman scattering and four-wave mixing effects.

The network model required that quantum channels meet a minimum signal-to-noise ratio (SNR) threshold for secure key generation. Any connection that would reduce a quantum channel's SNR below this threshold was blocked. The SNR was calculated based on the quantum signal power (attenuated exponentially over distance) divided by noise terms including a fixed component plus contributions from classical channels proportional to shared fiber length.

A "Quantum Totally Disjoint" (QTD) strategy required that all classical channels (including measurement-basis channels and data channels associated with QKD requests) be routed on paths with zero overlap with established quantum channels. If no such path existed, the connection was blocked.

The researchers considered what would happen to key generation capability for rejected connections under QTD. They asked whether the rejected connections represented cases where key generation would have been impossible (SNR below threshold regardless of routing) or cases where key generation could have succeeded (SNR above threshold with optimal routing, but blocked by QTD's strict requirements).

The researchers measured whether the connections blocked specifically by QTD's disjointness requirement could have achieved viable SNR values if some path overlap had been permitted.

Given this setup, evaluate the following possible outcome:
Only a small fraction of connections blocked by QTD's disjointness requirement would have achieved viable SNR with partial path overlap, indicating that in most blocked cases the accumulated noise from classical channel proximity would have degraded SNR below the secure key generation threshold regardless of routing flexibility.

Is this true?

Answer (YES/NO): NO